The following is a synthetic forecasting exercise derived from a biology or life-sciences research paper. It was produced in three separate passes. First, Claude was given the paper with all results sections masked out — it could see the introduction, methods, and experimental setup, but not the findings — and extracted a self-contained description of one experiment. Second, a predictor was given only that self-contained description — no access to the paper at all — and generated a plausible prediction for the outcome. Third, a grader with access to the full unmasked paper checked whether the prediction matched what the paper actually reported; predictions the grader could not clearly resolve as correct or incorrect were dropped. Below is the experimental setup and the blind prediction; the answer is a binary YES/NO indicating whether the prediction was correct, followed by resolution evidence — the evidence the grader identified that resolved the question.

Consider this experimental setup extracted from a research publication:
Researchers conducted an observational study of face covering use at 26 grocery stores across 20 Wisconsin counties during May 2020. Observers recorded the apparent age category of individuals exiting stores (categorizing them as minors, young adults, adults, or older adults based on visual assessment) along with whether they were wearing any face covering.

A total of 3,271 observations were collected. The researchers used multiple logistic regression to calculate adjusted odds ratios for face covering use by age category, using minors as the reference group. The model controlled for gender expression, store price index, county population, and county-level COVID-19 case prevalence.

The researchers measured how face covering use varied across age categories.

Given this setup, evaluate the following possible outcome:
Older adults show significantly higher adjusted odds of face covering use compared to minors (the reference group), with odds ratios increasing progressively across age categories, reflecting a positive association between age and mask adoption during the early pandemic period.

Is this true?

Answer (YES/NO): YES